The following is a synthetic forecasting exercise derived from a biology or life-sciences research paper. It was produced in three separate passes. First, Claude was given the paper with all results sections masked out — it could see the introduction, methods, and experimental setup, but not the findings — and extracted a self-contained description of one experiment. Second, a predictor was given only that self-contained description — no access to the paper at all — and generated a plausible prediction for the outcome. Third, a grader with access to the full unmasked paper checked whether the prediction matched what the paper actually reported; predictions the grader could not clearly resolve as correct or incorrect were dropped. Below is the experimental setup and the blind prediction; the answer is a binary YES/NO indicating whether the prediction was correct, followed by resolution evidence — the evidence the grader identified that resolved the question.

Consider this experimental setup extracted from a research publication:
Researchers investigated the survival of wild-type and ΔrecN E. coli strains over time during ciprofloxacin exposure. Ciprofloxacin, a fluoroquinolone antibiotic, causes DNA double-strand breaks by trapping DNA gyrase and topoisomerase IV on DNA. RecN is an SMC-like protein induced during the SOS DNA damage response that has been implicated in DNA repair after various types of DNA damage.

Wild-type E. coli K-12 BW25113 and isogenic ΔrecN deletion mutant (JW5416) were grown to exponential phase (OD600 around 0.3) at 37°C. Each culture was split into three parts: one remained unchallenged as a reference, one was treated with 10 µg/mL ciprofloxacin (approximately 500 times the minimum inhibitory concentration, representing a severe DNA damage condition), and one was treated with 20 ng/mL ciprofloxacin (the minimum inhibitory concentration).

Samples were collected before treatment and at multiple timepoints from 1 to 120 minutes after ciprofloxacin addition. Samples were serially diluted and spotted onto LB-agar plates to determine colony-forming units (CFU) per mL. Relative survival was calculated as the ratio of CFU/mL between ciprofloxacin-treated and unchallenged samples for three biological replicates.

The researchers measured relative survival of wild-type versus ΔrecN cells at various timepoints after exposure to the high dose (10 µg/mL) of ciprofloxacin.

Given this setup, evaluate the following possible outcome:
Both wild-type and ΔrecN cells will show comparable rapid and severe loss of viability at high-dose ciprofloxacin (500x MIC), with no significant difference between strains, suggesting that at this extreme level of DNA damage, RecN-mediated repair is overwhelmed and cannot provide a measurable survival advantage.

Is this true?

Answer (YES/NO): NO